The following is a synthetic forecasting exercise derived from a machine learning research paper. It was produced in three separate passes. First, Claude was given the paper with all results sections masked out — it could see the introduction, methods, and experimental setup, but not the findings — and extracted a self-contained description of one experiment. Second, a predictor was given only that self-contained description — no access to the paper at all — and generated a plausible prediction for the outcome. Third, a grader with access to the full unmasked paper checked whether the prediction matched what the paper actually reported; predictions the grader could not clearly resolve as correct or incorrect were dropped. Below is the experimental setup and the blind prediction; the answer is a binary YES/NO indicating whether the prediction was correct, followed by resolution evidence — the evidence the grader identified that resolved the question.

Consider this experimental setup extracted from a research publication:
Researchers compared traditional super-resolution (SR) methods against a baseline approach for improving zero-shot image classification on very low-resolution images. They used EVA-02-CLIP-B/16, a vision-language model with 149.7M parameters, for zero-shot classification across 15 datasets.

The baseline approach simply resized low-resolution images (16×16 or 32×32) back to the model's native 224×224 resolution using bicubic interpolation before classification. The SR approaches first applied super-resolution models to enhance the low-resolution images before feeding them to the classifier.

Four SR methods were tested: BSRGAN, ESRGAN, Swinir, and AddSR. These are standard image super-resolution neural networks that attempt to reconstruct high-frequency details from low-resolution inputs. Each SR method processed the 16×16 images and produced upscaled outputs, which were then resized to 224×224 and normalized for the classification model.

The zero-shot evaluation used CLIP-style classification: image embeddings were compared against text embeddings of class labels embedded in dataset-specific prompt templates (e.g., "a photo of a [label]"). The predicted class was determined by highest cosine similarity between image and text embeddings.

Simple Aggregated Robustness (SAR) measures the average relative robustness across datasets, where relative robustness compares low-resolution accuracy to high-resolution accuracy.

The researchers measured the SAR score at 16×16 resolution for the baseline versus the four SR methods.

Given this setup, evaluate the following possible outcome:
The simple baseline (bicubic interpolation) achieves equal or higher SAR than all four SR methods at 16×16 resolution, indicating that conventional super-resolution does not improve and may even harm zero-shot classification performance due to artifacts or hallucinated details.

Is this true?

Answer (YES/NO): YES